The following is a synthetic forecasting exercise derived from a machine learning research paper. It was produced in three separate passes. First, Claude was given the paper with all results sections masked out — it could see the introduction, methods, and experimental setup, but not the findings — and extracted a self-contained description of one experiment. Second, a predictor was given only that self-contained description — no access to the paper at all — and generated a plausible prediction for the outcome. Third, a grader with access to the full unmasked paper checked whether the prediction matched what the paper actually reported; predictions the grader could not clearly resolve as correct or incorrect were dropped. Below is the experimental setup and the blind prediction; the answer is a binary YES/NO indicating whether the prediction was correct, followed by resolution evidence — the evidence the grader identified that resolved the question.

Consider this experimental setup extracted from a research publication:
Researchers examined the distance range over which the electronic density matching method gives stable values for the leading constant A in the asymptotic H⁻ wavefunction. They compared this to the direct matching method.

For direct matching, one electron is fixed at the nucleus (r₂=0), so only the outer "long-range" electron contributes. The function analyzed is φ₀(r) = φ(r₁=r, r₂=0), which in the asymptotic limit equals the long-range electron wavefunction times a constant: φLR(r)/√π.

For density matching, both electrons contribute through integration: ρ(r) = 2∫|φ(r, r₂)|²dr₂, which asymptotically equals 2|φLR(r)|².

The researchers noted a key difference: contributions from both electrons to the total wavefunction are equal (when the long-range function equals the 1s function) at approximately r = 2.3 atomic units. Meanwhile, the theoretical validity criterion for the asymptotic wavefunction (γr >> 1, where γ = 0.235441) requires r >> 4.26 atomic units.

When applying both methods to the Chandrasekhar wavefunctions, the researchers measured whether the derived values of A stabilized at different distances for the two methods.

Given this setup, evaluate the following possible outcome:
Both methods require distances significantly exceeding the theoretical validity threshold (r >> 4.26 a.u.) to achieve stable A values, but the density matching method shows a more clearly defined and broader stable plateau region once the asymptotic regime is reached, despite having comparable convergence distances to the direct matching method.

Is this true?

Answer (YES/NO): NO